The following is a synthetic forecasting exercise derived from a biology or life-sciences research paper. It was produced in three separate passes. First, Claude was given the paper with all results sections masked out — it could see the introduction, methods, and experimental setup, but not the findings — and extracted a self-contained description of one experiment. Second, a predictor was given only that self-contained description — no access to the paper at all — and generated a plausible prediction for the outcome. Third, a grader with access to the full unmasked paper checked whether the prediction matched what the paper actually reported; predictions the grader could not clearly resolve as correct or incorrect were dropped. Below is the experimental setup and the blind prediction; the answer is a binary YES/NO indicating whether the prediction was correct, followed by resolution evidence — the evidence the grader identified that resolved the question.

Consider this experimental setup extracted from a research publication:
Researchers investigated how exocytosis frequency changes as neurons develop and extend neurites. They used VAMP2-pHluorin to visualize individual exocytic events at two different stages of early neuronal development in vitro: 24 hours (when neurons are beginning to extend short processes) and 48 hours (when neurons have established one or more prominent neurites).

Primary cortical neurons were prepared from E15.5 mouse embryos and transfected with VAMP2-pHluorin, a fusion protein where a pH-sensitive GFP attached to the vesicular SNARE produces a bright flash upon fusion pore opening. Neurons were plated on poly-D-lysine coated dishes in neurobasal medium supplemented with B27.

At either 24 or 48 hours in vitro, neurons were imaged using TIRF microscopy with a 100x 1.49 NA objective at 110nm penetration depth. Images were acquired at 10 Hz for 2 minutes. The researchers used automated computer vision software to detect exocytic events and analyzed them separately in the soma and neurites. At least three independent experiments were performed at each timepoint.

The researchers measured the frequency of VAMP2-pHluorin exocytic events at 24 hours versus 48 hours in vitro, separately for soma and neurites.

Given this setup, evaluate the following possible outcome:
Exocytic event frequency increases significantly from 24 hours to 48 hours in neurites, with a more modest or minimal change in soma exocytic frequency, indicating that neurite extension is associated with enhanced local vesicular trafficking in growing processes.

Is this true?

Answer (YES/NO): NO